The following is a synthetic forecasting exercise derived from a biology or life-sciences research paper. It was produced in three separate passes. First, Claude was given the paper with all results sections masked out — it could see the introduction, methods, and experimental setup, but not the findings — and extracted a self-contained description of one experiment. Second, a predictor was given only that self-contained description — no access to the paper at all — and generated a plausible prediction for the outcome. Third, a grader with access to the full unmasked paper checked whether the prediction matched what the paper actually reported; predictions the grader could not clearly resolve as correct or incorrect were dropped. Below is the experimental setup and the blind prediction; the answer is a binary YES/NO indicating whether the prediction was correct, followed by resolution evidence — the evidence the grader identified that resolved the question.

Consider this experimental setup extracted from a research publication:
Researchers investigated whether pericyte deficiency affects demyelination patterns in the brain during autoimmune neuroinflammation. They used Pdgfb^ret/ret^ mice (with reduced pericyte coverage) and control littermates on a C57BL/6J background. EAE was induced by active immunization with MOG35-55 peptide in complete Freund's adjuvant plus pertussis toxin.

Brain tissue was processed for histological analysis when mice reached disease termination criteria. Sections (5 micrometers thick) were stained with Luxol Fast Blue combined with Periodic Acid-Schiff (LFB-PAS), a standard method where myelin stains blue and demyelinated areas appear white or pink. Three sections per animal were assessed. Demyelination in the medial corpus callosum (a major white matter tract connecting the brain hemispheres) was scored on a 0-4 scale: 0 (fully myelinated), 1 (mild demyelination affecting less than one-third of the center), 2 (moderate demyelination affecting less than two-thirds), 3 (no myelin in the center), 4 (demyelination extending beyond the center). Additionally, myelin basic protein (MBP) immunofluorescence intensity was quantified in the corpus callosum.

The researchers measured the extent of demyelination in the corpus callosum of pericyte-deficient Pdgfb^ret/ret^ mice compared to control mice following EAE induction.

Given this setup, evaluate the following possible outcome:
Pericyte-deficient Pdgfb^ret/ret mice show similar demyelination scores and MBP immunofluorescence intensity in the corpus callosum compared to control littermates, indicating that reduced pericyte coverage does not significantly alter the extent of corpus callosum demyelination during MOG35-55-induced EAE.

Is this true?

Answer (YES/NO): NO